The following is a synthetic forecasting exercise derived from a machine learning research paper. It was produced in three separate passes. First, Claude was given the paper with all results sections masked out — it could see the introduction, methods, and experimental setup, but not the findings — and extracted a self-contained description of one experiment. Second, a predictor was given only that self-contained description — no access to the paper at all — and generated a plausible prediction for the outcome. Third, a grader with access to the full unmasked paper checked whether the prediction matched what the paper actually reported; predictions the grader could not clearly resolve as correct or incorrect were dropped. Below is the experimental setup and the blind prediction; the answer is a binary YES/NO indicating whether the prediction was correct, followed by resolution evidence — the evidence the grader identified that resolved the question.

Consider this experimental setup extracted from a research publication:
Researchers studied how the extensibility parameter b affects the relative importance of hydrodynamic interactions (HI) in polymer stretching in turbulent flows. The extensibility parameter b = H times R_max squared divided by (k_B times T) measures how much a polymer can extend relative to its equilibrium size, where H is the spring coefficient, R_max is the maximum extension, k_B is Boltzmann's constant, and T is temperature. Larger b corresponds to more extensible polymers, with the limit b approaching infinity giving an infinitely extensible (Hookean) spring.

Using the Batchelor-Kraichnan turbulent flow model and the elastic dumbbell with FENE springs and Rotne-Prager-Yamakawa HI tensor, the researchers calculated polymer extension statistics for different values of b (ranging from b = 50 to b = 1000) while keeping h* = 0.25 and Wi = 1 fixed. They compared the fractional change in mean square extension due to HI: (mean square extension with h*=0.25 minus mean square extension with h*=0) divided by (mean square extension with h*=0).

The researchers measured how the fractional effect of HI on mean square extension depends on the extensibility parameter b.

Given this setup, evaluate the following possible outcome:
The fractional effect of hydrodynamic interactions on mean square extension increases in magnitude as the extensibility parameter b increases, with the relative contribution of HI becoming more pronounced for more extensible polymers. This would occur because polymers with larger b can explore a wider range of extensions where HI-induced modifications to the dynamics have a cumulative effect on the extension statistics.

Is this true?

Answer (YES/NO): NO